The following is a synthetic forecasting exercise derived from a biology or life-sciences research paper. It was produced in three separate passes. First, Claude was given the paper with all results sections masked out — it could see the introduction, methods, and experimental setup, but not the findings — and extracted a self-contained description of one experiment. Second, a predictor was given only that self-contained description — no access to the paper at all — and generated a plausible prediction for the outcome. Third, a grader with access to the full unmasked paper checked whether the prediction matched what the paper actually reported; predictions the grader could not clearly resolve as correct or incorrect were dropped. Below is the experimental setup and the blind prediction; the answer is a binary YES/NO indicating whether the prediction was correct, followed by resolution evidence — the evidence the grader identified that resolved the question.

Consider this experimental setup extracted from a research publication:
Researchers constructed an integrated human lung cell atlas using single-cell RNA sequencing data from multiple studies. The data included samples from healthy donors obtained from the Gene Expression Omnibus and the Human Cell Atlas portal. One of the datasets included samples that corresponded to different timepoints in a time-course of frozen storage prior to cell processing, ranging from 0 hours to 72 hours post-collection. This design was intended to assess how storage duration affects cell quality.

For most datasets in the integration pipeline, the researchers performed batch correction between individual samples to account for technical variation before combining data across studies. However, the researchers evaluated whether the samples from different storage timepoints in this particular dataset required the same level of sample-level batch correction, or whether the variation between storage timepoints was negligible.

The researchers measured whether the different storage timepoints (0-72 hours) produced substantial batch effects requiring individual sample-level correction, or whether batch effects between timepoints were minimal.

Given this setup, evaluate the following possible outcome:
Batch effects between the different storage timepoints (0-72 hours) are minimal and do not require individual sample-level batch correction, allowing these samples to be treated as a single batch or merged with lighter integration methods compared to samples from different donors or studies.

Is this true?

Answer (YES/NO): YES